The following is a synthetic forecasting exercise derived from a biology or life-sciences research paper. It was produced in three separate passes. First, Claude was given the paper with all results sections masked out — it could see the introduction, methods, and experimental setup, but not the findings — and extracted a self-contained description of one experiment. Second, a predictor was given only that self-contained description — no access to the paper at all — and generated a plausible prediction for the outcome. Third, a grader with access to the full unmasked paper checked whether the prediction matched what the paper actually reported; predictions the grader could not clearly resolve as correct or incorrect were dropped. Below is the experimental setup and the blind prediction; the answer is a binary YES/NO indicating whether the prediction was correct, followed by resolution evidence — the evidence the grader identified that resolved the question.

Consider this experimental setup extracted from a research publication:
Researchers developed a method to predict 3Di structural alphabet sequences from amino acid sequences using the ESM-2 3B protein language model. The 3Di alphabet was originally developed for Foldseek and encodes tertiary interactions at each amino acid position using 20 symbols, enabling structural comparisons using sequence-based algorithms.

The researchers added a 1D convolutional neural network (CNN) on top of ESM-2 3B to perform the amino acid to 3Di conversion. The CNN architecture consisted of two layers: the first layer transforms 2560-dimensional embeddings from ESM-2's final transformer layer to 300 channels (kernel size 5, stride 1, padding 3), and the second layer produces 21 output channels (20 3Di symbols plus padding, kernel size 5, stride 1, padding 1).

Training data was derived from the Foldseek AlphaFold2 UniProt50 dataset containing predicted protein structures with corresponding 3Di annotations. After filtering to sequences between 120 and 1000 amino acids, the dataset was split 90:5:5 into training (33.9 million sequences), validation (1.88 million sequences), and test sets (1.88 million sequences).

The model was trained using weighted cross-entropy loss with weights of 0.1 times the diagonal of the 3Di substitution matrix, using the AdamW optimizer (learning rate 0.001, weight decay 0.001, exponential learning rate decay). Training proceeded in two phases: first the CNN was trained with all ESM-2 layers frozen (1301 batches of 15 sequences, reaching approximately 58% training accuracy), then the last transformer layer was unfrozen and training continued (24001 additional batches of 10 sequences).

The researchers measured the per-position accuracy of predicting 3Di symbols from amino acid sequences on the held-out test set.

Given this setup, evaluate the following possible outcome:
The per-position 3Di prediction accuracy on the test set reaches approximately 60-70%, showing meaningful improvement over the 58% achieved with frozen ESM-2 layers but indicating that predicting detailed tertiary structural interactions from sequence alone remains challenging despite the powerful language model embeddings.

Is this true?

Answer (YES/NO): YES